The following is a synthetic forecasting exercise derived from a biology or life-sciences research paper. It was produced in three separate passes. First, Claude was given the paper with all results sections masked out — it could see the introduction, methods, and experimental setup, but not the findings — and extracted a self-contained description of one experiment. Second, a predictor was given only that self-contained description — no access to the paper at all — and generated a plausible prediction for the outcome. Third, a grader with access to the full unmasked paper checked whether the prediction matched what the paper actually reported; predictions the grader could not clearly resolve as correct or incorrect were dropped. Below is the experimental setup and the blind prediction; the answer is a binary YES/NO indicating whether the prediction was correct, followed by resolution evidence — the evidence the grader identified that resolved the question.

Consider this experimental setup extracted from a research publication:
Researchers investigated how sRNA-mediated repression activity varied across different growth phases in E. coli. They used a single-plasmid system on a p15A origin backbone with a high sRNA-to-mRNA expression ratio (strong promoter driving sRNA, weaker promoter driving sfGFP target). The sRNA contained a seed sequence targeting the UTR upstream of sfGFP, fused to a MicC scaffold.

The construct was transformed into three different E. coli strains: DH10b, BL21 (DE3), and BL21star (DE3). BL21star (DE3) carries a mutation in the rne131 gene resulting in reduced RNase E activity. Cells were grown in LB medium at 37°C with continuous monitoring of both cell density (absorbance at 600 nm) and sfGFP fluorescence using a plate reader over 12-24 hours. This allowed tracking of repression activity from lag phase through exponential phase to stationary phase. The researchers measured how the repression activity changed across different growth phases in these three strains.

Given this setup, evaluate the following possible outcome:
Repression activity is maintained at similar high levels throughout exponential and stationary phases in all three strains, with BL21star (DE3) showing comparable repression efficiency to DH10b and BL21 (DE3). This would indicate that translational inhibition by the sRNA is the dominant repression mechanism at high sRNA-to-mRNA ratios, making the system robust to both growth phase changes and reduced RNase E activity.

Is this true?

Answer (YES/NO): YES